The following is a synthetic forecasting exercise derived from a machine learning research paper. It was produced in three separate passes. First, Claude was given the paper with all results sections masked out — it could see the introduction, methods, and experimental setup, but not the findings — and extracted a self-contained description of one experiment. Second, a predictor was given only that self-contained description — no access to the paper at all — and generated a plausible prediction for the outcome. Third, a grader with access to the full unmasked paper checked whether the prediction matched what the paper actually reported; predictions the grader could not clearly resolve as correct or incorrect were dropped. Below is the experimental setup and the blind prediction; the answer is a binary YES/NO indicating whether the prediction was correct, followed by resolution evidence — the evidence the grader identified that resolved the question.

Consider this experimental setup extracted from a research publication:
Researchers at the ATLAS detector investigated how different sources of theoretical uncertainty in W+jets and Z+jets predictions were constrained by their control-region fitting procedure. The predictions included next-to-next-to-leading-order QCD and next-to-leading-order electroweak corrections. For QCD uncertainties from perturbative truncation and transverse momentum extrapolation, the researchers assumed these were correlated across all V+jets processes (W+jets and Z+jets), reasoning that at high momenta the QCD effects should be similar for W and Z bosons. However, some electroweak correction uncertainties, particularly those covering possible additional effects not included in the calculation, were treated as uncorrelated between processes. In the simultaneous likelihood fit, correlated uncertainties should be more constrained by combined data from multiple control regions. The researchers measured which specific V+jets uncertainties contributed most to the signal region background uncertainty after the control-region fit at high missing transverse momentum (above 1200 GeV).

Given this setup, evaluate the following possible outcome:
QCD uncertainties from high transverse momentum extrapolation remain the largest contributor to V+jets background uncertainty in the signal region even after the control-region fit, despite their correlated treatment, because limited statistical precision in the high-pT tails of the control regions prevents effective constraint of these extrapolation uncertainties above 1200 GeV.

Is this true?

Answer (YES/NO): NO